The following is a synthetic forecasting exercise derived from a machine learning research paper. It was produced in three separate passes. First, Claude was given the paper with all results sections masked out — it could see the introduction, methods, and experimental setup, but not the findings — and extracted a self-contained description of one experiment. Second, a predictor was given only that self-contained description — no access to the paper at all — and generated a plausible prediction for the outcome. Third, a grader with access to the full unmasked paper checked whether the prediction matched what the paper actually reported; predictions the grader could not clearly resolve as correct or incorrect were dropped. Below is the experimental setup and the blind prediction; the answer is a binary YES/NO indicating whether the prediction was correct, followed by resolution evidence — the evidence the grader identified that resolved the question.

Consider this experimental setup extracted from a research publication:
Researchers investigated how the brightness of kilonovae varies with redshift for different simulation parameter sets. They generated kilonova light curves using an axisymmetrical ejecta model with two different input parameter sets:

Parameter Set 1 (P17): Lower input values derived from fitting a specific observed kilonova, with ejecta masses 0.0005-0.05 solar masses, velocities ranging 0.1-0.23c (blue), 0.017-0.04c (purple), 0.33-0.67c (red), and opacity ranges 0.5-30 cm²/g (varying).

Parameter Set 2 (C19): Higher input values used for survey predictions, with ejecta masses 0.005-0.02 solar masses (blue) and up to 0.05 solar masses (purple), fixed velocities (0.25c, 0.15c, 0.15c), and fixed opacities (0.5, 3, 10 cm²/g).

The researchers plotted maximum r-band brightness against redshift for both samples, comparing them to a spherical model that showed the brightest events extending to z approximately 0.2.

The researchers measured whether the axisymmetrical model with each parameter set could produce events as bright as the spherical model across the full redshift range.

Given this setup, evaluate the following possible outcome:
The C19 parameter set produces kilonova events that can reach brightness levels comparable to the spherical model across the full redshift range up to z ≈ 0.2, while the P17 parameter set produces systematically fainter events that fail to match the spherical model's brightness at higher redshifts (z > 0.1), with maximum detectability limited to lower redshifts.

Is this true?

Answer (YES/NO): YES